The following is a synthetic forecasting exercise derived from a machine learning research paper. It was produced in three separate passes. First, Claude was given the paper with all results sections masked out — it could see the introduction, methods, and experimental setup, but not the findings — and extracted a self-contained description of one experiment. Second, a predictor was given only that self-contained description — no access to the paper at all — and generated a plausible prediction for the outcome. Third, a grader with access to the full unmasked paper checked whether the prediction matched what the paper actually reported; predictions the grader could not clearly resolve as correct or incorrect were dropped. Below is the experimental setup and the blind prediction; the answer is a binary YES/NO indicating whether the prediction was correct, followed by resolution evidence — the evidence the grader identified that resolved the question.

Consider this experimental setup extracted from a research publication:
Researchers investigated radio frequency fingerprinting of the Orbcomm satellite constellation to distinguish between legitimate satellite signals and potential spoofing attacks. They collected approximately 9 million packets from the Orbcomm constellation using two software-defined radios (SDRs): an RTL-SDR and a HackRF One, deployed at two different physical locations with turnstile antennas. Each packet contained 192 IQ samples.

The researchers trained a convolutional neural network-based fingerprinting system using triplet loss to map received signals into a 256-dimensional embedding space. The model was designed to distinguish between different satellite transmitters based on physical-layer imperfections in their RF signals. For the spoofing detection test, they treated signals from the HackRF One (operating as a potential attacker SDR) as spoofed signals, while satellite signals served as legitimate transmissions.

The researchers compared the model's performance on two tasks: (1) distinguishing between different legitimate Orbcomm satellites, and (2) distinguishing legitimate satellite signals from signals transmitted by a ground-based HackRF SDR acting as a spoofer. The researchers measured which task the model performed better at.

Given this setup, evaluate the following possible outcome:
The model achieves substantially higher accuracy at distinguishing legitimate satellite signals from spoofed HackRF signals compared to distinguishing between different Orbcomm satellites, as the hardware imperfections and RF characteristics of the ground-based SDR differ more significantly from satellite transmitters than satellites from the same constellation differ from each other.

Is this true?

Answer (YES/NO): YES